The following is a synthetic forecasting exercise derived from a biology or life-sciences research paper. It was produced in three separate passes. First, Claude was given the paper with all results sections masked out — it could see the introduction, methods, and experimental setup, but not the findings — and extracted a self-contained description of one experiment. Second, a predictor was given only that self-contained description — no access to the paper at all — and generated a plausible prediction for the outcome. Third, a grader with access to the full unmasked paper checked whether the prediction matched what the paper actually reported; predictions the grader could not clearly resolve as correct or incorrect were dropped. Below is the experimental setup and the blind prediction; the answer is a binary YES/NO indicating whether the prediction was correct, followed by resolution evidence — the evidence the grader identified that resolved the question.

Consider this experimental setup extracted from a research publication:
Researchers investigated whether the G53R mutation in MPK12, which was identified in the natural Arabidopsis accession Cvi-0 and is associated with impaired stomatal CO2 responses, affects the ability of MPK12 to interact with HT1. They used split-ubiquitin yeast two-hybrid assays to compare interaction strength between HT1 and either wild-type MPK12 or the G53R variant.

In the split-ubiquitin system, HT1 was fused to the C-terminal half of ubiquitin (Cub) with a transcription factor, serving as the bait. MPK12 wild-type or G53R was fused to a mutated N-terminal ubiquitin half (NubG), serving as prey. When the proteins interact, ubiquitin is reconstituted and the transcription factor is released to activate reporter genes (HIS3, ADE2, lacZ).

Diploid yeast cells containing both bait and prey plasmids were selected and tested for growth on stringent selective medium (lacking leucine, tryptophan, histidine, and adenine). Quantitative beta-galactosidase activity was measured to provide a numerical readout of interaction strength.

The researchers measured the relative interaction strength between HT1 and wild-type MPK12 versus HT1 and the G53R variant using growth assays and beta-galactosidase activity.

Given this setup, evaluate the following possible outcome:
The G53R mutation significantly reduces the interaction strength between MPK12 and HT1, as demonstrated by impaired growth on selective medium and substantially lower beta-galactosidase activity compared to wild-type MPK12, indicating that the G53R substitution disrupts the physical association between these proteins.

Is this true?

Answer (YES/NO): YES